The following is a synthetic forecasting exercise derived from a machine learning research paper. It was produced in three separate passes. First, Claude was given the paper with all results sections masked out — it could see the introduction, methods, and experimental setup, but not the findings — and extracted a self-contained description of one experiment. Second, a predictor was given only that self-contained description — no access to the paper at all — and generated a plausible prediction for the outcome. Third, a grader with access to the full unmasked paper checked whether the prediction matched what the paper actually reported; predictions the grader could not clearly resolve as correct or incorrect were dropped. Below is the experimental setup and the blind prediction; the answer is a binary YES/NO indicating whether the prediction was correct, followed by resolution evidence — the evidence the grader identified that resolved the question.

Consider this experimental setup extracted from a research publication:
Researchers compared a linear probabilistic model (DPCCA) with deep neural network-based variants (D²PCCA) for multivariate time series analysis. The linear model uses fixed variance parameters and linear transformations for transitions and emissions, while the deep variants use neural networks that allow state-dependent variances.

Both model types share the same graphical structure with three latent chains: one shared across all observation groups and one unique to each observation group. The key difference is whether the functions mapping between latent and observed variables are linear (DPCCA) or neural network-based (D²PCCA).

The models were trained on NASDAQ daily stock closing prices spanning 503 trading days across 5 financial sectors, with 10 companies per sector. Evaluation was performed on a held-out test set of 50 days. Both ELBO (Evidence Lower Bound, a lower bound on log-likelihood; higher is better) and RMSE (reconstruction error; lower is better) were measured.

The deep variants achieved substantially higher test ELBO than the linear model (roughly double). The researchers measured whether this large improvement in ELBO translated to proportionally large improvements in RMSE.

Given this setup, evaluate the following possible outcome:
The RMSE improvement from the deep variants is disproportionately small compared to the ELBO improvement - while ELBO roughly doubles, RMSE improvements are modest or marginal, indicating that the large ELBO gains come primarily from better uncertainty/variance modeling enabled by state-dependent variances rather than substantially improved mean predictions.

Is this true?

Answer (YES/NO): YES